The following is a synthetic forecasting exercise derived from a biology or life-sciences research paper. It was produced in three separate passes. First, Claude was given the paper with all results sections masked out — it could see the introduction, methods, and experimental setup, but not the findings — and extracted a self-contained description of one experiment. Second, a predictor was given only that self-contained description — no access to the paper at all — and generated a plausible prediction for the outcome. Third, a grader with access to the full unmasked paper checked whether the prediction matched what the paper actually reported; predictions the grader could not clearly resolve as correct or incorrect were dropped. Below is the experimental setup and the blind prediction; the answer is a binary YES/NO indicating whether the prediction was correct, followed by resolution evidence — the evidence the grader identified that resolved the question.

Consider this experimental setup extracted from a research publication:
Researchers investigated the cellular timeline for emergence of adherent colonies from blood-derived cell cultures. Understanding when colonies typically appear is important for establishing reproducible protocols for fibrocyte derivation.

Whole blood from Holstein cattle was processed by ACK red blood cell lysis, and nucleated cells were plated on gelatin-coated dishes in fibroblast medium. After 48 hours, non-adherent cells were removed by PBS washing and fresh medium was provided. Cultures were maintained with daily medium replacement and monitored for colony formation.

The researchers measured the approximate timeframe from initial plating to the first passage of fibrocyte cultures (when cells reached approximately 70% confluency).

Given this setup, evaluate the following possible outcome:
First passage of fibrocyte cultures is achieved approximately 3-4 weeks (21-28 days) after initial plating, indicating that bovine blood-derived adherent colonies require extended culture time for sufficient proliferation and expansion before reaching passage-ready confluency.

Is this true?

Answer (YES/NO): NO